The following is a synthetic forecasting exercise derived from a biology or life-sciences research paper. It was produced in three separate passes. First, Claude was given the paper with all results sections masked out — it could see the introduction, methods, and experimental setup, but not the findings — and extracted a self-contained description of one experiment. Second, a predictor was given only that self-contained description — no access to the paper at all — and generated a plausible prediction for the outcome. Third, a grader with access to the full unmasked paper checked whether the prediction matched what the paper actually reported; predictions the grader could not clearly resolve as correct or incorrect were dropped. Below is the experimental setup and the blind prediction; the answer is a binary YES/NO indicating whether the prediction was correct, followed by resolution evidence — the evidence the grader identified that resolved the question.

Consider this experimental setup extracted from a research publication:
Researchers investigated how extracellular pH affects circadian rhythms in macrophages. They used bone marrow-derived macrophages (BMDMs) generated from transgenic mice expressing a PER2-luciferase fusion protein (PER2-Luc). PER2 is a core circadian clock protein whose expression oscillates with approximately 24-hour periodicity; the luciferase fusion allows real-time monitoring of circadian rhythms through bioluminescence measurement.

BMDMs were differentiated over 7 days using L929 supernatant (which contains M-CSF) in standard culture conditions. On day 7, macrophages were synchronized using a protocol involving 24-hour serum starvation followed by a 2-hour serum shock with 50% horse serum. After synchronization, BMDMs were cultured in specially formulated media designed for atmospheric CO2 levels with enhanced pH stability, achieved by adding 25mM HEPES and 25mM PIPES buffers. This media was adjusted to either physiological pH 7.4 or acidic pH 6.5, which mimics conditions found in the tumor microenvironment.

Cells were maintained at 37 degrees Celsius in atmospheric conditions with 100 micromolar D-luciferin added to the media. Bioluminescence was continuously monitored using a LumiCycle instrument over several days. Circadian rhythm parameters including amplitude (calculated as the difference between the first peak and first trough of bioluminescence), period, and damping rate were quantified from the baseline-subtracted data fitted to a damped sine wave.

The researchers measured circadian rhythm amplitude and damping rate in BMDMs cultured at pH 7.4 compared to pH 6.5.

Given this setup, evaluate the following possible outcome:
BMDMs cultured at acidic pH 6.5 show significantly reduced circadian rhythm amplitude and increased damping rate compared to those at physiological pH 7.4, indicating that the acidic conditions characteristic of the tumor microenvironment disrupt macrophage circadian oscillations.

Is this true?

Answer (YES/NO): NO